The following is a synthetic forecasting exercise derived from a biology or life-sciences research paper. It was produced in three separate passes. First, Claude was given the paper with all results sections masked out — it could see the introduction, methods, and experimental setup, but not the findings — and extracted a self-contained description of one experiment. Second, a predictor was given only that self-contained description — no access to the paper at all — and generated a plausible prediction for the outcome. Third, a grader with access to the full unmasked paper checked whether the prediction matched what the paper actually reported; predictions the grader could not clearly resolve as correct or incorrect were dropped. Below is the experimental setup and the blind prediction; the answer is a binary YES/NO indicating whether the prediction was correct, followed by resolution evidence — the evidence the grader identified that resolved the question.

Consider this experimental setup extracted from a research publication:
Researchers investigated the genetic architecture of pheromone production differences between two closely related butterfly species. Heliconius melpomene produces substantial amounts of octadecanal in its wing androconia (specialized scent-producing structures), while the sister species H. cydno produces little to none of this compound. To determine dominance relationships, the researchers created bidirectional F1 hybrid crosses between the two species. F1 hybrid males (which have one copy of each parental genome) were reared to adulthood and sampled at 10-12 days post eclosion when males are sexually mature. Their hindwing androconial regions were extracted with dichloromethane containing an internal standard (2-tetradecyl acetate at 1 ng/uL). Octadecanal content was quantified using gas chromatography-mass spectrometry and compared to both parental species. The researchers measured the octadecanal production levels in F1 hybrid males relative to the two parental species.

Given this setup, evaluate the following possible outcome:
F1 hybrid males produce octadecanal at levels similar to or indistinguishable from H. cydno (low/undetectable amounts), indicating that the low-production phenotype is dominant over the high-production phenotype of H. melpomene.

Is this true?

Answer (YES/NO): YES